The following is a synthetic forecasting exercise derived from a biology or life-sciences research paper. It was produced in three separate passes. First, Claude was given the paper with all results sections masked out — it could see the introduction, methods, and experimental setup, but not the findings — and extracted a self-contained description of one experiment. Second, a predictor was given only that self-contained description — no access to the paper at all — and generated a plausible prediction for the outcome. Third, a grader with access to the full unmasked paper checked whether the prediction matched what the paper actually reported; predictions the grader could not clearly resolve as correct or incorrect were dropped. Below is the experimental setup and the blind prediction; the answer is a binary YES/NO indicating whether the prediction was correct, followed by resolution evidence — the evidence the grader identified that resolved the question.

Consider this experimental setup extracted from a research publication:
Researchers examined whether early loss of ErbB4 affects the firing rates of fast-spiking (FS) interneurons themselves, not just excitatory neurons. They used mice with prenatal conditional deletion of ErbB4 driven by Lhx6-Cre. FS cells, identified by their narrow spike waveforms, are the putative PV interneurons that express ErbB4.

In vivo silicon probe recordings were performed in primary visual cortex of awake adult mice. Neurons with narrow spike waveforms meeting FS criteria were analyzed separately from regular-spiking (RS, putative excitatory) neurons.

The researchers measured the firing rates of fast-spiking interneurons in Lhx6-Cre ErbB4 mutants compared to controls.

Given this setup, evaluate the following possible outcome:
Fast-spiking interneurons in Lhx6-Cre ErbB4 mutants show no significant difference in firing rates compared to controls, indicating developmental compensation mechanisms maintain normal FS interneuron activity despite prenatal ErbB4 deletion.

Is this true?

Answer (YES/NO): NO